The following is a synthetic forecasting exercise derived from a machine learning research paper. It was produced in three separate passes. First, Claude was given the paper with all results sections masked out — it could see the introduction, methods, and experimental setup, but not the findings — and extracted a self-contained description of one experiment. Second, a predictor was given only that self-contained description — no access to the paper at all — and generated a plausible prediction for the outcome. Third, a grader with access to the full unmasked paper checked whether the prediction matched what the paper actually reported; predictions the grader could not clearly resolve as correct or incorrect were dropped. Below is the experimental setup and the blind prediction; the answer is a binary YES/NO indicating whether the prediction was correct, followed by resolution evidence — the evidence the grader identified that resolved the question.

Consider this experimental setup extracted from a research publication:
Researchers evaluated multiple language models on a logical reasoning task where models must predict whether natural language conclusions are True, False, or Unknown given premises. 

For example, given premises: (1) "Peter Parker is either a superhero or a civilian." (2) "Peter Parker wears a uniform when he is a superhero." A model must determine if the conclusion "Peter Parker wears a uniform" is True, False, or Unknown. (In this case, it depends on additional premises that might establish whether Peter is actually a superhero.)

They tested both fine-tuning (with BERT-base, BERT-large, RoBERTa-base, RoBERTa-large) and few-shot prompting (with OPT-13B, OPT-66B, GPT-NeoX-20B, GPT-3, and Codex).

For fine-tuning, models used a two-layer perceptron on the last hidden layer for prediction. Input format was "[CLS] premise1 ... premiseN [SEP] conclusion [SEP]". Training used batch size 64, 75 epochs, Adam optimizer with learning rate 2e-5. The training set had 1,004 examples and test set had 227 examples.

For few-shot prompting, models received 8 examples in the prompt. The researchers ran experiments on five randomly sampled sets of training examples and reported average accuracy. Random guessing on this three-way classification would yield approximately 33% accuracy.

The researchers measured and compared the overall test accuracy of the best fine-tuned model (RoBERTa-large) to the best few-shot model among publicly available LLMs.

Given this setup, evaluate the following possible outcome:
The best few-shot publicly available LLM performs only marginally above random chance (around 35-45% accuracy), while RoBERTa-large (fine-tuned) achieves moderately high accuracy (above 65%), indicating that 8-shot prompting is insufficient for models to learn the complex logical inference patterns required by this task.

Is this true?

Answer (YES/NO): NO